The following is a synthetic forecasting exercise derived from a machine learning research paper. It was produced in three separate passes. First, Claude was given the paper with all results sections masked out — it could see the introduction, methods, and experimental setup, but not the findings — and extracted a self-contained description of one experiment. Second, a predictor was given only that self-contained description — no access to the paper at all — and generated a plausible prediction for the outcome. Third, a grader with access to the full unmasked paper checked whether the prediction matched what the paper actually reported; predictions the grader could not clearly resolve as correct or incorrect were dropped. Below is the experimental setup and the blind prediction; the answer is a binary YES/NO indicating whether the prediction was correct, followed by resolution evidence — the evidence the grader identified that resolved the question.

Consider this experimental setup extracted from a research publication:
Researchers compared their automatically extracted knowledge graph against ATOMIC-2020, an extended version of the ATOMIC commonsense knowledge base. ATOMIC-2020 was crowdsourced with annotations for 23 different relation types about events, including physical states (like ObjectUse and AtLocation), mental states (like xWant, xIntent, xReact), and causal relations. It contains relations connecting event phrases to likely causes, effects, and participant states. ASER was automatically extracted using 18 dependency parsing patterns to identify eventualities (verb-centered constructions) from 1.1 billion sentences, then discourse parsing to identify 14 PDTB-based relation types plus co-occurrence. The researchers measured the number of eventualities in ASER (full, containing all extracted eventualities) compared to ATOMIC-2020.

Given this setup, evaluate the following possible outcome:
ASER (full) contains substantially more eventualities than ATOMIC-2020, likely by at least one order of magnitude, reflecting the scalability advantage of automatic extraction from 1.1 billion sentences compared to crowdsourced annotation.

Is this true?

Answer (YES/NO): YES